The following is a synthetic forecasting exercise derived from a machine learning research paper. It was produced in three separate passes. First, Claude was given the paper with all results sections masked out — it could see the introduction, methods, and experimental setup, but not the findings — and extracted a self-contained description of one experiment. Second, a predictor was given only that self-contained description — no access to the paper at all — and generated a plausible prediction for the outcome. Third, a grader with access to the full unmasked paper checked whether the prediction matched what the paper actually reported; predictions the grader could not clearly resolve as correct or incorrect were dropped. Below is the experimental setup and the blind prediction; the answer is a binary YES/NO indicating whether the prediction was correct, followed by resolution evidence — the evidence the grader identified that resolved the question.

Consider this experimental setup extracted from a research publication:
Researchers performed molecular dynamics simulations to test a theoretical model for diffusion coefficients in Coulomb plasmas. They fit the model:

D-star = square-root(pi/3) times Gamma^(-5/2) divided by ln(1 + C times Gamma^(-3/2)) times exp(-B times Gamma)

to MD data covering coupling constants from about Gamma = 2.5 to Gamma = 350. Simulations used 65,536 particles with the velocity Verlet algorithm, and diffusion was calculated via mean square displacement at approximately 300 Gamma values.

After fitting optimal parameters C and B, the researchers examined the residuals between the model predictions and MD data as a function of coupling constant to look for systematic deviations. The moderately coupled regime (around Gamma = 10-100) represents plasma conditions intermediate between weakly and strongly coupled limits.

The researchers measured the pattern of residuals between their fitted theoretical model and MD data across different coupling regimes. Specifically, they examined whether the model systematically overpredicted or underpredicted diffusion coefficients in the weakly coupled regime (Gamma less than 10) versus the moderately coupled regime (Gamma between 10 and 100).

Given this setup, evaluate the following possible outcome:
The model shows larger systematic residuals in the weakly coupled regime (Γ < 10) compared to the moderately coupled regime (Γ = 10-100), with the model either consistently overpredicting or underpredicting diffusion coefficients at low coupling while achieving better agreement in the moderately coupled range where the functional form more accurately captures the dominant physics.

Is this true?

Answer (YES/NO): NO